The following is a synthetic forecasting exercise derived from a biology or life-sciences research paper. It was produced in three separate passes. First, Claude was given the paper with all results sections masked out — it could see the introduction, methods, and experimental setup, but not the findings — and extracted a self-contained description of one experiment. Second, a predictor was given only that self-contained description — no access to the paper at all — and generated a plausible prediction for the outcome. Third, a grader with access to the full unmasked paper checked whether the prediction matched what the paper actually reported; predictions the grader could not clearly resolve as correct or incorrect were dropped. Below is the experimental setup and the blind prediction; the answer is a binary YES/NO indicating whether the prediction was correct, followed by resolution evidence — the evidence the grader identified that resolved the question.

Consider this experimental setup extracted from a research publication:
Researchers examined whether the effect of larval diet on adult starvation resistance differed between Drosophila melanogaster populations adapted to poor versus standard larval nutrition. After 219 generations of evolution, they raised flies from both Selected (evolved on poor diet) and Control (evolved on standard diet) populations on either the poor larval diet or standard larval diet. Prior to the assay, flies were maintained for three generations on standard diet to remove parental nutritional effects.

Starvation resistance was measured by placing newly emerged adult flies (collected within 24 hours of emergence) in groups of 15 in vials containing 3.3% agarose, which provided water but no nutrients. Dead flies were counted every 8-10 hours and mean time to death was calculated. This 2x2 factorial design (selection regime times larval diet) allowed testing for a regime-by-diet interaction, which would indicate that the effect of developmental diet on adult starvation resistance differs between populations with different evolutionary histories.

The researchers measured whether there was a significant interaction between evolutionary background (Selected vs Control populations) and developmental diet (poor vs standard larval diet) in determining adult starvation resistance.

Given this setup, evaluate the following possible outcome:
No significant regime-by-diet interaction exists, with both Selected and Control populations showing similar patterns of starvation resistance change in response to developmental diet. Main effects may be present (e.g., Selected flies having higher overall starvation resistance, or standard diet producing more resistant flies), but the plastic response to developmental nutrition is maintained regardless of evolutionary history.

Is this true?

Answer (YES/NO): NO